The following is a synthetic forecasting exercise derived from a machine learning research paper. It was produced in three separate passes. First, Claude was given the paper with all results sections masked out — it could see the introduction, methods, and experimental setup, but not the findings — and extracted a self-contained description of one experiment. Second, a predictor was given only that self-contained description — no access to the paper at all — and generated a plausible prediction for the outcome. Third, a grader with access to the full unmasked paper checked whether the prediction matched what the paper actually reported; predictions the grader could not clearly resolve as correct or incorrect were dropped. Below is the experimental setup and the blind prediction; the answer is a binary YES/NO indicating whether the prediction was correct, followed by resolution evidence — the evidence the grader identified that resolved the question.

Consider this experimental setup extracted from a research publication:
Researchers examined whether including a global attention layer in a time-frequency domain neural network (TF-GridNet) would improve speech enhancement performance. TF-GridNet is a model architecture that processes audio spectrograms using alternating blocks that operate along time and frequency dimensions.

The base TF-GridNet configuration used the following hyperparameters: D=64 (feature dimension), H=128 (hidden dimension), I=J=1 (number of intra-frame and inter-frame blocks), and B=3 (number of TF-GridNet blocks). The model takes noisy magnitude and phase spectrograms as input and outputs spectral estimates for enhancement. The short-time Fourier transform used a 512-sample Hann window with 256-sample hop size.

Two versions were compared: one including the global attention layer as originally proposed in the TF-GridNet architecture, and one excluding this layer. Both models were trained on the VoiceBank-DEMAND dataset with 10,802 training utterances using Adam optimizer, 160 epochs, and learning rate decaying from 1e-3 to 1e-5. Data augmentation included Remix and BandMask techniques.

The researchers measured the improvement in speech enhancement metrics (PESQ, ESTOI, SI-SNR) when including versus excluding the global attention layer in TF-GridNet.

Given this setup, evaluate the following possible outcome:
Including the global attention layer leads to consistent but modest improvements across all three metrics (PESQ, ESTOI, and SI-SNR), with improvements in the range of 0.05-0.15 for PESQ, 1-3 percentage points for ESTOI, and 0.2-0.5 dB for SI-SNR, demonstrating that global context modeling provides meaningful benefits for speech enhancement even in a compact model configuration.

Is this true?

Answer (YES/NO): NO